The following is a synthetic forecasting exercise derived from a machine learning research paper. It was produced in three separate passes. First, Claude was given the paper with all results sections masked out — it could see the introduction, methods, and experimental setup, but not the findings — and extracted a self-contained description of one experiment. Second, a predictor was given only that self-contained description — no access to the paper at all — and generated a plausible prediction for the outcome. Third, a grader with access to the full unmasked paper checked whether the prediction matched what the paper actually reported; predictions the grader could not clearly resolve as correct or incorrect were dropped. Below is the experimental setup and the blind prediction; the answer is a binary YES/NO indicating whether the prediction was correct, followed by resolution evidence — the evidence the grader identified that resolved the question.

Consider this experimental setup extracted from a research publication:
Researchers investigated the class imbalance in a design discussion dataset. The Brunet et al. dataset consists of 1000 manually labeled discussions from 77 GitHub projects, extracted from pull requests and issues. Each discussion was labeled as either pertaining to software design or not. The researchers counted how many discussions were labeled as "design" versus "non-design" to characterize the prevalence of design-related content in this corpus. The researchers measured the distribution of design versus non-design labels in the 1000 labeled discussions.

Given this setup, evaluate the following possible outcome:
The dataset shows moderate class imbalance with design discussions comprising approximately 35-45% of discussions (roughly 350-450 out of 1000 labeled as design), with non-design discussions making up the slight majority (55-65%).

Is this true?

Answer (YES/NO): NO